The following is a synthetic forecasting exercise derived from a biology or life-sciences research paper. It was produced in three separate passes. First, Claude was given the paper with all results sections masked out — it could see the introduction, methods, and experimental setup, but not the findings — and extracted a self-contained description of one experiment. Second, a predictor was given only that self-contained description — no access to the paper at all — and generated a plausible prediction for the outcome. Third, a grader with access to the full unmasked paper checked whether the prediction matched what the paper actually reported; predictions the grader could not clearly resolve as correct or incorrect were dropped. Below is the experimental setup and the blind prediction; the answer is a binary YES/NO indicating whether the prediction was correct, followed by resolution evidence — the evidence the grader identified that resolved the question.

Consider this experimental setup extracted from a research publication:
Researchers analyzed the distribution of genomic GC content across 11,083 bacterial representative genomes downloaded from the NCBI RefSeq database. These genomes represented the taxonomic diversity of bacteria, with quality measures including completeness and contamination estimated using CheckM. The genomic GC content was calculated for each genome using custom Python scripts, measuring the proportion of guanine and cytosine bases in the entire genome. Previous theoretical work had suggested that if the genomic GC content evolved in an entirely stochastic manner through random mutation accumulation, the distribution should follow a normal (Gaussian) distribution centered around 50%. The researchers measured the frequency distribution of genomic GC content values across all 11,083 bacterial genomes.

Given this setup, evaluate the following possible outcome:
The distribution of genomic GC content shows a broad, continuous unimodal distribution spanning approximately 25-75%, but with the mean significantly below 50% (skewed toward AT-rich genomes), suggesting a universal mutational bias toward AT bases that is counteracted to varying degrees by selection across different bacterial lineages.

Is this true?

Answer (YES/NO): NO